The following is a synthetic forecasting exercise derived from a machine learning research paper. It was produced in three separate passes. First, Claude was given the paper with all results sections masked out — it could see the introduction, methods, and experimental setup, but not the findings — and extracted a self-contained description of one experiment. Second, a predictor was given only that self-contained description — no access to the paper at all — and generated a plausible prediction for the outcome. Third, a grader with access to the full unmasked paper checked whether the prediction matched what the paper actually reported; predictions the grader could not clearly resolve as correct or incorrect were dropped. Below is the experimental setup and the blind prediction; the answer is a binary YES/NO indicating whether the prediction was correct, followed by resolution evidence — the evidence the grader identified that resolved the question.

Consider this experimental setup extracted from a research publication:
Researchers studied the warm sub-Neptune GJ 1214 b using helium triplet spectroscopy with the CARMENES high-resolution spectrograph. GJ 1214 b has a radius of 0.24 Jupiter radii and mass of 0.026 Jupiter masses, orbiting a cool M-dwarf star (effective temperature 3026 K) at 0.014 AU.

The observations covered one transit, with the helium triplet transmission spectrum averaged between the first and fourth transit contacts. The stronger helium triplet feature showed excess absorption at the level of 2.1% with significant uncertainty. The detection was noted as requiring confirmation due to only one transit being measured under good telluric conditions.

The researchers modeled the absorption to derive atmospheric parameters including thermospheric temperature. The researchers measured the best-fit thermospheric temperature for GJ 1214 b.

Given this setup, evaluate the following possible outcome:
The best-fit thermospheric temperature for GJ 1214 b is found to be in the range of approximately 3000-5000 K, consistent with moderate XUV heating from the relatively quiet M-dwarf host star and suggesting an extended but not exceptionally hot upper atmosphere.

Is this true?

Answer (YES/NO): YES